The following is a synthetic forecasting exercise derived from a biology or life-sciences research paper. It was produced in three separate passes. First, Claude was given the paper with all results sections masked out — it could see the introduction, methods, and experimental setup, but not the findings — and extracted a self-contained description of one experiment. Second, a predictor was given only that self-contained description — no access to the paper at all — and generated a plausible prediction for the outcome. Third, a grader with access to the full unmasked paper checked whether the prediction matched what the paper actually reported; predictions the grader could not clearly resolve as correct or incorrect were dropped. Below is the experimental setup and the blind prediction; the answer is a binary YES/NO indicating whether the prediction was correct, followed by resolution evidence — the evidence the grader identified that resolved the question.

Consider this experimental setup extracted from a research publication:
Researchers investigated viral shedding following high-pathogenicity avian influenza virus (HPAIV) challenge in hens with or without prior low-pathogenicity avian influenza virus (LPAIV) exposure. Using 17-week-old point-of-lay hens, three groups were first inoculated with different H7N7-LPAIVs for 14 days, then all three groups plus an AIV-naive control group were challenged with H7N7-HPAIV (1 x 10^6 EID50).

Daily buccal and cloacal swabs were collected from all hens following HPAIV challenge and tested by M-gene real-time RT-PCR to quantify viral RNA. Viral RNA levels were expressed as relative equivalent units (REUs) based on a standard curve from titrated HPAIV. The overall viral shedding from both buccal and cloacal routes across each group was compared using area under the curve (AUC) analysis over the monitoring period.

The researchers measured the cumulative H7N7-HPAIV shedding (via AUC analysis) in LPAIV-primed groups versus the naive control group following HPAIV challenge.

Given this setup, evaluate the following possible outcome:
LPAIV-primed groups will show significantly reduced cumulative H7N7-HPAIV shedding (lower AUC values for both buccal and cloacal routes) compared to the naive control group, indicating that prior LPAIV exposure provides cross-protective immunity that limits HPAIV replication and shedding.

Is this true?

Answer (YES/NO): NO